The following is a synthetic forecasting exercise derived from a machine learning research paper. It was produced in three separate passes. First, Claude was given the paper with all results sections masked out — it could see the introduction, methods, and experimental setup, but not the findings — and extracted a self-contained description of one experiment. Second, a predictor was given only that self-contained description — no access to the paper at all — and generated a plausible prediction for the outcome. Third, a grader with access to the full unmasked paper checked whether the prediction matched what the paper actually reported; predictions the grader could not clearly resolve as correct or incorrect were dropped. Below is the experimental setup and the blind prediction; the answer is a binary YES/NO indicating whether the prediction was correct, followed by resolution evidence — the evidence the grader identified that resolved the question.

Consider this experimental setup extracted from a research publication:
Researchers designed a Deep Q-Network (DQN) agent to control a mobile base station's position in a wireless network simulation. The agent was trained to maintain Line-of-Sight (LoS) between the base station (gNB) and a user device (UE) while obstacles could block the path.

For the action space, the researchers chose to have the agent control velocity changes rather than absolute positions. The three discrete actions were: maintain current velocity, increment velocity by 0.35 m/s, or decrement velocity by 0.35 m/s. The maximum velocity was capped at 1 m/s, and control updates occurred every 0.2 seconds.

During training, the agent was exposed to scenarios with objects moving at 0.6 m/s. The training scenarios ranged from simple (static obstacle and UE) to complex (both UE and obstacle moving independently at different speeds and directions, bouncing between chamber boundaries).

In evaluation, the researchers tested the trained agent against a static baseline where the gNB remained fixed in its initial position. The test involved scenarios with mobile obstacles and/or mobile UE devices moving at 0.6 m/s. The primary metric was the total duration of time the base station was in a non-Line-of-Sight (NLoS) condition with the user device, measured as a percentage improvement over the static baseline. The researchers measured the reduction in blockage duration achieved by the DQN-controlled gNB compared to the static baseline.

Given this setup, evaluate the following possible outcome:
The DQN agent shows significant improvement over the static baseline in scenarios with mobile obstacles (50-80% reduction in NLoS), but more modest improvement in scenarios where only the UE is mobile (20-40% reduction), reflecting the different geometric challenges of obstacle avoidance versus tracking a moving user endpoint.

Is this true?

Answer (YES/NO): NO